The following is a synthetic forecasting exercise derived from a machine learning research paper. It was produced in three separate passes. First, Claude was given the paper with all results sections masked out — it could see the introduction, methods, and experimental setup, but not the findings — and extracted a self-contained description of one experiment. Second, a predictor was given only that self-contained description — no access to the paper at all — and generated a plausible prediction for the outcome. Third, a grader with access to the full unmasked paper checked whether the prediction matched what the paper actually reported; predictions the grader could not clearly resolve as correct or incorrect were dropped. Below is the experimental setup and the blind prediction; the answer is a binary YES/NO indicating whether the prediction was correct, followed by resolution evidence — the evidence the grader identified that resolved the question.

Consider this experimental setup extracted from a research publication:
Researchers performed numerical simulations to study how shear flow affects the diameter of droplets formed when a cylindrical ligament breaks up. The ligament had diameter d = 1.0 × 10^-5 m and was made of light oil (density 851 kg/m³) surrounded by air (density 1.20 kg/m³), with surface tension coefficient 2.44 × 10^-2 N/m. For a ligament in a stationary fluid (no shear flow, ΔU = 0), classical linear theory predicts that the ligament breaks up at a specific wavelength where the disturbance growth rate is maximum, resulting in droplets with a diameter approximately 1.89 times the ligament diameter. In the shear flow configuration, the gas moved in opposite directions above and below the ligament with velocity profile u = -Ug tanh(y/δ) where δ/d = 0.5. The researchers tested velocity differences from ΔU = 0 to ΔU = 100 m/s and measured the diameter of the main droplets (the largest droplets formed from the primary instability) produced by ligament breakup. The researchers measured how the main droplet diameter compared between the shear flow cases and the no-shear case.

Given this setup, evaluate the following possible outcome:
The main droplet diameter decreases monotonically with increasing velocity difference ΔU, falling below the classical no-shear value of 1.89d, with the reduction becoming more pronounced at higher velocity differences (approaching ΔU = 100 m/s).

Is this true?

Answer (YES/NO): NO